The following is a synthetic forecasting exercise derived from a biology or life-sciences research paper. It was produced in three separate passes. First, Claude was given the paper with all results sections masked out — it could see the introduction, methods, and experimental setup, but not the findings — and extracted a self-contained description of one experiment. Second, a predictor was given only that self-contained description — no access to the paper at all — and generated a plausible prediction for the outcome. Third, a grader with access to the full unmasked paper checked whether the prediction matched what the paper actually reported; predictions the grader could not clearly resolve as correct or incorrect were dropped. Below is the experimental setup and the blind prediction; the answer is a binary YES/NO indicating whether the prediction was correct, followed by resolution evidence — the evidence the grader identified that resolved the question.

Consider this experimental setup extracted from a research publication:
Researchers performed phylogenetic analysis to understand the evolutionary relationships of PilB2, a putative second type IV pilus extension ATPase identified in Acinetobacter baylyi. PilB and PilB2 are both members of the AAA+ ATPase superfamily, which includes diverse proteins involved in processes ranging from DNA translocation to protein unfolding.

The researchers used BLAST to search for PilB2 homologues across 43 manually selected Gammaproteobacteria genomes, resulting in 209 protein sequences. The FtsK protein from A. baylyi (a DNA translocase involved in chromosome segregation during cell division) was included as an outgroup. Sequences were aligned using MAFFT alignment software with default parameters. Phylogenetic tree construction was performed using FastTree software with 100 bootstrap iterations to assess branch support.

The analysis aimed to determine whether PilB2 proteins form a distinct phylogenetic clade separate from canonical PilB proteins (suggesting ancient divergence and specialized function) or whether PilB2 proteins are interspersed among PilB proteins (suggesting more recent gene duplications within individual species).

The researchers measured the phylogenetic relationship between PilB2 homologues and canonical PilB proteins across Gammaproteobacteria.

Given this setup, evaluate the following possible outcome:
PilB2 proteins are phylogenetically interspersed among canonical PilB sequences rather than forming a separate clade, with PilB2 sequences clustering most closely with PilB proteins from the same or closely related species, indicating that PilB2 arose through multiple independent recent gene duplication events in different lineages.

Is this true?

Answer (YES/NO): NO